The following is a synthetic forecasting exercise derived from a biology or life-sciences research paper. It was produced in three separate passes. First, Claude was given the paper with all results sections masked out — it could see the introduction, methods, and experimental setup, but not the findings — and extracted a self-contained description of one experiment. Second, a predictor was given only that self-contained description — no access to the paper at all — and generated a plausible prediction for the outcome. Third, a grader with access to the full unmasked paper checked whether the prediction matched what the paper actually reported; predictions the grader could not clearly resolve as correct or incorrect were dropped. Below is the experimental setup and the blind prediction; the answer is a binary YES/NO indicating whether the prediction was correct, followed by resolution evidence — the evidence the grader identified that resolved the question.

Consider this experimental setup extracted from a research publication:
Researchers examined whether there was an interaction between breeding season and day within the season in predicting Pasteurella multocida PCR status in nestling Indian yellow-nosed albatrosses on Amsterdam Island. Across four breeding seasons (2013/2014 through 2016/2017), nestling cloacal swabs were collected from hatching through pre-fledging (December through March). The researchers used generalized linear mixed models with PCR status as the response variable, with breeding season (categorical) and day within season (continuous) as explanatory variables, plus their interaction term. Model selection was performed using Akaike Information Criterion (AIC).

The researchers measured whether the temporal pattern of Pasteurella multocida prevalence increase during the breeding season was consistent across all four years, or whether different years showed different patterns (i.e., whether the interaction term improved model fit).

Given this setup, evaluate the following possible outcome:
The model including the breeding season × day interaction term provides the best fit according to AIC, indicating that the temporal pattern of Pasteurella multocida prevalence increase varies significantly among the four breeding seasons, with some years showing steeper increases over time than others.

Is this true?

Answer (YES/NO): NO